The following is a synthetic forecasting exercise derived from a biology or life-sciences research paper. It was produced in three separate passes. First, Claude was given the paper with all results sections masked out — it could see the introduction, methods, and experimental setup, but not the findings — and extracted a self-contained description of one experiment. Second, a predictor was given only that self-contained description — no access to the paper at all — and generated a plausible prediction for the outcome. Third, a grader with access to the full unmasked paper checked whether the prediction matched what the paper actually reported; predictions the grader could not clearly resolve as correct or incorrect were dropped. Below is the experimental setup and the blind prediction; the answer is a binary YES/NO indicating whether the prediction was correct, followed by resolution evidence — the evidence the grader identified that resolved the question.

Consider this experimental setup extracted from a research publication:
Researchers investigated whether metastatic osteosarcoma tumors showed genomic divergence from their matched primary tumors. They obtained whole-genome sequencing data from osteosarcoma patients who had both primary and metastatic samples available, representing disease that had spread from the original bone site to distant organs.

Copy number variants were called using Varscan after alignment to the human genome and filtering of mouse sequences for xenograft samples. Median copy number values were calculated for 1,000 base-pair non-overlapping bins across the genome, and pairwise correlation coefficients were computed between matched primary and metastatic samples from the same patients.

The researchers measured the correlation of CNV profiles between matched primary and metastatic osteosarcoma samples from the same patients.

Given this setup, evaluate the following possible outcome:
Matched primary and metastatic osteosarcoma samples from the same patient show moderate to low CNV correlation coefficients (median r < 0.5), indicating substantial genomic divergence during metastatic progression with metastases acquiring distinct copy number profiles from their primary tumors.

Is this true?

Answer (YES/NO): NO